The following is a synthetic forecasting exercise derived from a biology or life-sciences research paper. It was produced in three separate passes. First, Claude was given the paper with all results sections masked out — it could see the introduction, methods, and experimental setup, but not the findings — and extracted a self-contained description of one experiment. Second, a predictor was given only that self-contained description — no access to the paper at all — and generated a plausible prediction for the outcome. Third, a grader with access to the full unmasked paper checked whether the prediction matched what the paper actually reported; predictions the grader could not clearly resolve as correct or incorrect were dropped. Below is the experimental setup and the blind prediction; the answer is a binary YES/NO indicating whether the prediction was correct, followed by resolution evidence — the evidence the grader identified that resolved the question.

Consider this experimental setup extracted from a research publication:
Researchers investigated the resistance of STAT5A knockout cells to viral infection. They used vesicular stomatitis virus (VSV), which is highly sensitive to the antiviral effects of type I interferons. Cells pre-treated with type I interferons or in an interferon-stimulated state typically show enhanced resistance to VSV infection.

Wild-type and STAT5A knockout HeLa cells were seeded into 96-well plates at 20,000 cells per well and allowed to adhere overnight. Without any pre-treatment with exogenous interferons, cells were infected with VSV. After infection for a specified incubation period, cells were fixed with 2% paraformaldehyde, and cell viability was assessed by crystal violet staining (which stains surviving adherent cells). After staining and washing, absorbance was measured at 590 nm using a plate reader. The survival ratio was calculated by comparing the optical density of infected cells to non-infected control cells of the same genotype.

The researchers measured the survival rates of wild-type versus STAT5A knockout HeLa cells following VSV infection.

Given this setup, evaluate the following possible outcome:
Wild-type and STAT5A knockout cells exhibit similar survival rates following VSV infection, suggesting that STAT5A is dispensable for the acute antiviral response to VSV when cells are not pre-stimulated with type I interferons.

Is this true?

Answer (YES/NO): NO